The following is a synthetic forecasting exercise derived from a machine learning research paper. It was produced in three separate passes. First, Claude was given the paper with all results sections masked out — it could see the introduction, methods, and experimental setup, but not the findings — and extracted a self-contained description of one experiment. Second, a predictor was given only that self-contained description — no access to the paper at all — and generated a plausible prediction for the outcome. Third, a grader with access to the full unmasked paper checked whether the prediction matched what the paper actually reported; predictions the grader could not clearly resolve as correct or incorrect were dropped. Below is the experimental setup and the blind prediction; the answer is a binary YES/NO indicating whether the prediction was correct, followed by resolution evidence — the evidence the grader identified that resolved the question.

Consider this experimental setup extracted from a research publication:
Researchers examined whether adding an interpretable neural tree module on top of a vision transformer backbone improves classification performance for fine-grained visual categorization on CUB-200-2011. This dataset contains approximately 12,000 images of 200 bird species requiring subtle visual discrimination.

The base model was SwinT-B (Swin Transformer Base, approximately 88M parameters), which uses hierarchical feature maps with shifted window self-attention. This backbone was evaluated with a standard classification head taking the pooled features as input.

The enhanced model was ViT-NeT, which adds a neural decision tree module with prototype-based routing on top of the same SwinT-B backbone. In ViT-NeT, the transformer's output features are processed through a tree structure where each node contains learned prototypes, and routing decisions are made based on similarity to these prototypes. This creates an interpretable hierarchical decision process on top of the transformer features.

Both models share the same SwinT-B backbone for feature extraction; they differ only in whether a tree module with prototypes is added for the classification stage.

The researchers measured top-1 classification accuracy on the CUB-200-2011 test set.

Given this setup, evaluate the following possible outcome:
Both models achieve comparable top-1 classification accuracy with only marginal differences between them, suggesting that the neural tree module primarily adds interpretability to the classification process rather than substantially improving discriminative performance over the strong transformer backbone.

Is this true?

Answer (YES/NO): YES